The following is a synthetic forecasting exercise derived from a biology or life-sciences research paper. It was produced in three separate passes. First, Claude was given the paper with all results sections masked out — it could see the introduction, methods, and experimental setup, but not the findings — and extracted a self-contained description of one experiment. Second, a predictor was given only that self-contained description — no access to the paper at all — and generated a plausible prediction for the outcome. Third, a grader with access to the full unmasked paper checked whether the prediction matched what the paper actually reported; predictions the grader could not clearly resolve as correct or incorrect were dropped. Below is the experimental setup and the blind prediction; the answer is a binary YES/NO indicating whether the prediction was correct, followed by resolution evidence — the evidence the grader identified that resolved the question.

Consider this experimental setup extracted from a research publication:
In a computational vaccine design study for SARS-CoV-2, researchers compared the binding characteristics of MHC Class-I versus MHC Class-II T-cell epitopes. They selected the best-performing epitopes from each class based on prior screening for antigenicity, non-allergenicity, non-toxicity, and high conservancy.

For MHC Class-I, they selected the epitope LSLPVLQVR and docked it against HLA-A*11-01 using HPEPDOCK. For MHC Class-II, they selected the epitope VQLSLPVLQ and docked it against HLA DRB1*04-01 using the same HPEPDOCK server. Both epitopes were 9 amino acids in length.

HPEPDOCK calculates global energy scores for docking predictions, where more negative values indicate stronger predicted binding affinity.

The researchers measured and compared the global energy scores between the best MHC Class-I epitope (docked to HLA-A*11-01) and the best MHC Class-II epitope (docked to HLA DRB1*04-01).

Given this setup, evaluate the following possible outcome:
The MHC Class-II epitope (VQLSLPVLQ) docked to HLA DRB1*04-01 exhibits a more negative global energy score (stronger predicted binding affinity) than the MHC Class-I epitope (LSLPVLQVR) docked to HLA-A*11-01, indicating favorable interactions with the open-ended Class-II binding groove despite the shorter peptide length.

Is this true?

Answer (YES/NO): YES